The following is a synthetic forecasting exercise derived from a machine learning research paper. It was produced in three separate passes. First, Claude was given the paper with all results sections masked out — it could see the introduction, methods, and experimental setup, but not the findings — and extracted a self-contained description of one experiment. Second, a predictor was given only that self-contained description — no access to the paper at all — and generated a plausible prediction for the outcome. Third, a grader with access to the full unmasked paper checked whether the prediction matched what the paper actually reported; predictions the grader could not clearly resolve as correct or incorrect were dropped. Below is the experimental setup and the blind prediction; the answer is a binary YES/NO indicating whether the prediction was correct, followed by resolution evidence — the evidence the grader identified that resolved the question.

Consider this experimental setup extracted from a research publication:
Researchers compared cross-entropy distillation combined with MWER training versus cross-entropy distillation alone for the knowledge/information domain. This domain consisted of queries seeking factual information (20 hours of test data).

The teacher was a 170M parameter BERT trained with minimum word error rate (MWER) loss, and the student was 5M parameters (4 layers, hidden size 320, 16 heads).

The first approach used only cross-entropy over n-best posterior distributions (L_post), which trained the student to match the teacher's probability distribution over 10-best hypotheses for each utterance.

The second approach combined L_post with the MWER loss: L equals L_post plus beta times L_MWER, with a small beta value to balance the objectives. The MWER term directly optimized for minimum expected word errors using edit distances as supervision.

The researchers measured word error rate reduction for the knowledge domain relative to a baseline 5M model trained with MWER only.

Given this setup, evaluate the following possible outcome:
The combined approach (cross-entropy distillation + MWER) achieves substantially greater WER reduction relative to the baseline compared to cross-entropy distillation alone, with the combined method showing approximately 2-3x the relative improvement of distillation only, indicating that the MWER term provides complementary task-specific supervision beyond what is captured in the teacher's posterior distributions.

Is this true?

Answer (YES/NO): NO